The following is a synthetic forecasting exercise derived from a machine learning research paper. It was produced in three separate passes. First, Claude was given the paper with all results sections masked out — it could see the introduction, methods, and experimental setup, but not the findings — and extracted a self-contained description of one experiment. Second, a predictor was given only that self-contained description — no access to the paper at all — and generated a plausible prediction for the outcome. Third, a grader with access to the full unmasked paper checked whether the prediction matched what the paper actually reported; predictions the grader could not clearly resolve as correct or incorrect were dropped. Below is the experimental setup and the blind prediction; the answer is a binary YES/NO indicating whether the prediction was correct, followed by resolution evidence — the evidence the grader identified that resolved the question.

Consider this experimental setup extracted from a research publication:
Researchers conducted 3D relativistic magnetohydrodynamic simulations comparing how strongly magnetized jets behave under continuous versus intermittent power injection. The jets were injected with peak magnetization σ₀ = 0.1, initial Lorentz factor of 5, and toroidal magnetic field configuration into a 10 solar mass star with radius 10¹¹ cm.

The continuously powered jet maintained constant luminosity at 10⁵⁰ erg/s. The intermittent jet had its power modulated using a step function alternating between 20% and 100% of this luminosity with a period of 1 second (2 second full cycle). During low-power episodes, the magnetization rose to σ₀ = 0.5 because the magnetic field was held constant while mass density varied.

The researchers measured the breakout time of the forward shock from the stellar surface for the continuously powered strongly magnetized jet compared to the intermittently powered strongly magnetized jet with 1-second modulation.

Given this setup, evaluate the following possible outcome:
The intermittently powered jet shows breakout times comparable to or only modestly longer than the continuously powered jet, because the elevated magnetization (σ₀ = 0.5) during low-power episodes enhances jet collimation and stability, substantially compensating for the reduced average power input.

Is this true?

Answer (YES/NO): NO